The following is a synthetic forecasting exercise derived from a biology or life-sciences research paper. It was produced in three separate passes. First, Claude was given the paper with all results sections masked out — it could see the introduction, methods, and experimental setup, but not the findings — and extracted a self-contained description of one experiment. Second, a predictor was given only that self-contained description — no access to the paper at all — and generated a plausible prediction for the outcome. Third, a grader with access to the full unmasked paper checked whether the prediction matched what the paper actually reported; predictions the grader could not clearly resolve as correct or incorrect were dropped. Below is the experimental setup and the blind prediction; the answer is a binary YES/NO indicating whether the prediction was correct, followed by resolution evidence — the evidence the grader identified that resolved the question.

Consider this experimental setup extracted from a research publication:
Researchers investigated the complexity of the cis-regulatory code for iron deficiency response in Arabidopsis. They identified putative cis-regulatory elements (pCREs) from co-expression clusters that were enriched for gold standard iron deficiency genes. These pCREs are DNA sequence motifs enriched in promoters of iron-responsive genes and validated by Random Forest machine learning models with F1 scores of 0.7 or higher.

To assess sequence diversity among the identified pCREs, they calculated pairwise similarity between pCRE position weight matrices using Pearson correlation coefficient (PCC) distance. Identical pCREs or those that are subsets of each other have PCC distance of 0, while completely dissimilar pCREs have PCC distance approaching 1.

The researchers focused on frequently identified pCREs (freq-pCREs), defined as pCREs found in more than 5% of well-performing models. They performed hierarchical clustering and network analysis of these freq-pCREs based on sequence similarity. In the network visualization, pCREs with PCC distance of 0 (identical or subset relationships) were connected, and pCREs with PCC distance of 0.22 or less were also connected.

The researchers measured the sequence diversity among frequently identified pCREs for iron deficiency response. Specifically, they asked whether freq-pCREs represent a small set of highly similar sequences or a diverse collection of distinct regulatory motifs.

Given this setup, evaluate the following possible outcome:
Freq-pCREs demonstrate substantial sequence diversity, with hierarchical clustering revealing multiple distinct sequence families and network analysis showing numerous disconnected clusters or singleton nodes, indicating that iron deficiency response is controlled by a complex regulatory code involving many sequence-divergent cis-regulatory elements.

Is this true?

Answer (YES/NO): YES